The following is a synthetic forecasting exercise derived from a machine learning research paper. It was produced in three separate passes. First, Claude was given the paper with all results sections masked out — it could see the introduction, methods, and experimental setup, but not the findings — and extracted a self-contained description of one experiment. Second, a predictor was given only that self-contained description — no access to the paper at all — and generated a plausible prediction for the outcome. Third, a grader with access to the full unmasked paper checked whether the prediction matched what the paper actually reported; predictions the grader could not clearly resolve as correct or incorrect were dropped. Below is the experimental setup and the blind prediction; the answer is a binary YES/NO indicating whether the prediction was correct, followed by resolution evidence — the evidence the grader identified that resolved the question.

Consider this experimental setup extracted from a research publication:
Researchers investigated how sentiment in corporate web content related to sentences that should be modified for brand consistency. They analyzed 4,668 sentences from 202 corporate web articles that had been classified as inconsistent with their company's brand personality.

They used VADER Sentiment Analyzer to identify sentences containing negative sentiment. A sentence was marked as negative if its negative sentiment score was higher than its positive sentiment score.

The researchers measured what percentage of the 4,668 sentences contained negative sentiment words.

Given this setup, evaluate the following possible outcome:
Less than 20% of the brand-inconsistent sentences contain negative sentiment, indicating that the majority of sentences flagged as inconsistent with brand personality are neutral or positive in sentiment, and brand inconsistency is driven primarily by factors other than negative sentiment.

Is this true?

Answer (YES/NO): YES